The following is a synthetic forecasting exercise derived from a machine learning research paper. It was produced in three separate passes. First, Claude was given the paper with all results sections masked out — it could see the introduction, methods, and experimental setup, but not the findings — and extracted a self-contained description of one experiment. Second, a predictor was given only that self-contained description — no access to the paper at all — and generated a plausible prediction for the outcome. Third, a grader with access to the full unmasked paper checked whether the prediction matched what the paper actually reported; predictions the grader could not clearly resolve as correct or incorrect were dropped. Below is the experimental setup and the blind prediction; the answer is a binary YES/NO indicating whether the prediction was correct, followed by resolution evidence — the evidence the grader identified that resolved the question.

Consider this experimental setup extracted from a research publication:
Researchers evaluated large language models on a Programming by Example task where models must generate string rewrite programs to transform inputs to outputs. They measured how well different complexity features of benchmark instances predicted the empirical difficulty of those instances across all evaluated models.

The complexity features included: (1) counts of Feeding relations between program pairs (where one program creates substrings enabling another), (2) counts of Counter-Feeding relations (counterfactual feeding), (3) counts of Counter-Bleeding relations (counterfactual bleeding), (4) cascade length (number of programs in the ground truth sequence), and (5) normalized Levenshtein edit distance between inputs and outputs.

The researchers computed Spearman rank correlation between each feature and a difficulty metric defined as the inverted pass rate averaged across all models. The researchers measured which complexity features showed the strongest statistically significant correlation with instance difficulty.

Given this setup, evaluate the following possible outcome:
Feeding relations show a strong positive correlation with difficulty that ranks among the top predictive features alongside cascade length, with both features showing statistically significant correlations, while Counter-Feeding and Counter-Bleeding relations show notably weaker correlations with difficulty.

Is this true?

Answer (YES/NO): NO